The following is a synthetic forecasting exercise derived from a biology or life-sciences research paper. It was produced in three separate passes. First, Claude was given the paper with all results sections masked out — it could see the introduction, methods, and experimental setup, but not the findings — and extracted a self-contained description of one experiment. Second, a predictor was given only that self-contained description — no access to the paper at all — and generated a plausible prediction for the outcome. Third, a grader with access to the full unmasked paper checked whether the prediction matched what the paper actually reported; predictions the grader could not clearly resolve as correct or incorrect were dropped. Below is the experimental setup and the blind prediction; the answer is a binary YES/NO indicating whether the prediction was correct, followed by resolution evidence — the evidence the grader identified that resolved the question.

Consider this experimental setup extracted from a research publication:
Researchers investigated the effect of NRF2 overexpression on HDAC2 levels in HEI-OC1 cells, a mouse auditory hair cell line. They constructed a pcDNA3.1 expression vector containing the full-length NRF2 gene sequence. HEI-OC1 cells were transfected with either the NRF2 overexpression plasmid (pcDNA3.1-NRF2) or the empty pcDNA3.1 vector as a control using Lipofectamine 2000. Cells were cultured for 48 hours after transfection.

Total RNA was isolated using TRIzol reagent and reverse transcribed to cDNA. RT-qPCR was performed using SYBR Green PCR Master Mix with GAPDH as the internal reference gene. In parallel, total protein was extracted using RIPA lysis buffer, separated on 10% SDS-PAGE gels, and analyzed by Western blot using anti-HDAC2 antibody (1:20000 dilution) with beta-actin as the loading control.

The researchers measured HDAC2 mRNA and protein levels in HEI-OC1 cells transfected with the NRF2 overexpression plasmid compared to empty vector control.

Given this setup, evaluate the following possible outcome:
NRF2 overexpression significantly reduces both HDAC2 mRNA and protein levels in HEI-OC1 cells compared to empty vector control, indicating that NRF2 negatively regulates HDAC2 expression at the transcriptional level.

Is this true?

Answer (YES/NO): NO